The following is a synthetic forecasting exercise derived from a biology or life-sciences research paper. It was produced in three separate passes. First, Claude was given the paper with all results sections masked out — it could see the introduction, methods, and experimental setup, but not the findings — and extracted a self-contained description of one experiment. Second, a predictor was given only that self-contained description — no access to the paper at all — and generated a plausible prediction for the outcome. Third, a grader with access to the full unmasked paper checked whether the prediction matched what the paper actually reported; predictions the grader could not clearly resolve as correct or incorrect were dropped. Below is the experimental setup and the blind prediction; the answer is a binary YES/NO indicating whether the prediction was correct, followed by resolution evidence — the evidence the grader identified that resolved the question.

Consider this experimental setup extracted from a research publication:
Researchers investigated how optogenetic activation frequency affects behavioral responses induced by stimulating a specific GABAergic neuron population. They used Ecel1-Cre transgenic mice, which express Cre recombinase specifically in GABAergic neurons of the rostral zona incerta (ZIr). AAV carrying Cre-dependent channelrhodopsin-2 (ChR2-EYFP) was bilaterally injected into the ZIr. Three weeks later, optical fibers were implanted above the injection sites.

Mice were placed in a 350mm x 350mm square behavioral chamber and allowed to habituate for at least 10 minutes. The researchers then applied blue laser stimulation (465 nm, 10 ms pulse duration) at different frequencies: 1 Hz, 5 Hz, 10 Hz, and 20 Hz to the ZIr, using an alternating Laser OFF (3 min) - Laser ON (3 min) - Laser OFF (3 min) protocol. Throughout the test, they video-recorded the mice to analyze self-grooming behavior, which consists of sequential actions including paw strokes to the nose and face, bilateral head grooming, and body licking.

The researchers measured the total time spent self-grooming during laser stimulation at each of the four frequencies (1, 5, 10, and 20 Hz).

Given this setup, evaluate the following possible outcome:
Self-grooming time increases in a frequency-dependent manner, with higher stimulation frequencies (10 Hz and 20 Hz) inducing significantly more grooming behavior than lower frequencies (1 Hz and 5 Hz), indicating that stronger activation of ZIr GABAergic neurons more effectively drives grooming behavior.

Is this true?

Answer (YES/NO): NO